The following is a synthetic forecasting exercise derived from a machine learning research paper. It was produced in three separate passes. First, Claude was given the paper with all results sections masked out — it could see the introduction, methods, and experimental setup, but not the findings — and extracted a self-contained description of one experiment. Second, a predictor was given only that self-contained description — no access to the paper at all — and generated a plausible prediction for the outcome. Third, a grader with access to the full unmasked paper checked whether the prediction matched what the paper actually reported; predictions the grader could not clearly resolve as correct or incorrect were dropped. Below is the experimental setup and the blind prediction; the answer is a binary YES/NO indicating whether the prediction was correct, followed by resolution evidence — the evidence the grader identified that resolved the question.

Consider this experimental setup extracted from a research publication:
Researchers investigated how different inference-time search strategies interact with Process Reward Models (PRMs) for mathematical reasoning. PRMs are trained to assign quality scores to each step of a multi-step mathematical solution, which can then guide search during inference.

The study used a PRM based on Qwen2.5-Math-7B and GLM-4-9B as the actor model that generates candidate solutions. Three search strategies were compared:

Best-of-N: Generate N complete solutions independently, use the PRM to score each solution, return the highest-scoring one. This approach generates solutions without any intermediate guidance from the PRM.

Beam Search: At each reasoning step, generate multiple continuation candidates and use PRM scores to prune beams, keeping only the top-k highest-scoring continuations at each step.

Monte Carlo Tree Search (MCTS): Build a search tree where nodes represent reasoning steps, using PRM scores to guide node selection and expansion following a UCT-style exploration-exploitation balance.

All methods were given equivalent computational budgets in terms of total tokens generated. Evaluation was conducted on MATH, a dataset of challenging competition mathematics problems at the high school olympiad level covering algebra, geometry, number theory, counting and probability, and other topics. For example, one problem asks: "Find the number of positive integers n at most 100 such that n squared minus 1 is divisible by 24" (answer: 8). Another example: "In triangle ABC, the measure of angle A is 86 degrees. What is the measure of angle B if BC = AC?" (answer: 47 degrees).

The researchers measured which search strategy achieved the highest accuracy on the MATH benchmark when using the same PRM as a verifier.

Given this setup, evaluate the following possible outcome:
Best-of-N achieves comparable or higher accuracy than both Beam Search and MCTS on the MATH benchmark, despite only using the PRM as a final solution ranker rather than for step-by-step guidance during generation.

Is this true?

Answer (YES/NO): YES